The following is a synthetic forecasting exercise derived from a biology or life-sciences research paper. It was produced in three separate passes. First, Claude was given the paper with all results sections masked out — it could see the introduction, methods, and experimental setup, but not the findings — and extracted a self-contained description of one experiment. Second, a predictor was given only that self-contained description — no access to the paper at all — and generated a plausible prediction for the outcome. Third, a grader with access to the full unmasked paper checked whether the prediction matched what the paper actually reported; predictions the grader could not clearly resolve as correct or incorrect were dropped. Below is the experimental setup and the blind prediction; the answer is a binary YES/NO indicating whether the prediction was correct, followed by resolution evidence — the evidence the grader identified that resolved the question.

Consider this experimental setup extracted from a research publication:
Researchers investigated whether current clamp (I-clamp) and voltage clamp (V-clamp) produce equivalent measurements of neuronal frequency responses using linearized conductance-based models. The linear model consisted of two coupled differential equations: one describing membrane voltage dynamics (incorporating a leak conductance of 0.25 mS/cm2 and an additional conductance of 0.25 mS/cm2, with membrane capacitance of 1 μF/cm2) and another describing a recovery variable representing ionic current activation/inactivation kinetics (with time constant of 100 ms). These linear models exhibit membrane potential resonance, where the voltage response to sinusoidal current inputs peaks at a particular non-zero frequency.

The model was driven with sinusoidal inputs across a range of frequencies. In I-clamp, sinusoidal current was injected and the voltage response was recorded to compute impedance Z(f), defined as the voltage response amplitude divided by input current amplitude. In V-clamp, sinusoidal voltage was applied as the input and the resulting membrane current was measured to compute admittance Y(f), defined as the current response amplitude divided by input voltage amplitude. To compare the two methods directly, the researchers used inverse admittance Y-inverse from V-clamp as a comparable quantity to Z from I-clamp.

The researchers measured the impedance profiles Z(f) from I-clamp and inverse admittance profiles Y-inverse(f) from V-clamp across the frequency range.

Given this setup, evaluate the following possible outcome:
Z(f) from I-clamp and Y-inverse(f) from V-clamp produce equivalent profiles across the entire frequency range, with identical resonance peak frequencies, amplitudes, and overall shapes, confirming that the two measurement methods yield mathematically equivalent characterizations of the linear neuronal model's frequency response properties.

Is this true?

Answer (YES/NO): YES